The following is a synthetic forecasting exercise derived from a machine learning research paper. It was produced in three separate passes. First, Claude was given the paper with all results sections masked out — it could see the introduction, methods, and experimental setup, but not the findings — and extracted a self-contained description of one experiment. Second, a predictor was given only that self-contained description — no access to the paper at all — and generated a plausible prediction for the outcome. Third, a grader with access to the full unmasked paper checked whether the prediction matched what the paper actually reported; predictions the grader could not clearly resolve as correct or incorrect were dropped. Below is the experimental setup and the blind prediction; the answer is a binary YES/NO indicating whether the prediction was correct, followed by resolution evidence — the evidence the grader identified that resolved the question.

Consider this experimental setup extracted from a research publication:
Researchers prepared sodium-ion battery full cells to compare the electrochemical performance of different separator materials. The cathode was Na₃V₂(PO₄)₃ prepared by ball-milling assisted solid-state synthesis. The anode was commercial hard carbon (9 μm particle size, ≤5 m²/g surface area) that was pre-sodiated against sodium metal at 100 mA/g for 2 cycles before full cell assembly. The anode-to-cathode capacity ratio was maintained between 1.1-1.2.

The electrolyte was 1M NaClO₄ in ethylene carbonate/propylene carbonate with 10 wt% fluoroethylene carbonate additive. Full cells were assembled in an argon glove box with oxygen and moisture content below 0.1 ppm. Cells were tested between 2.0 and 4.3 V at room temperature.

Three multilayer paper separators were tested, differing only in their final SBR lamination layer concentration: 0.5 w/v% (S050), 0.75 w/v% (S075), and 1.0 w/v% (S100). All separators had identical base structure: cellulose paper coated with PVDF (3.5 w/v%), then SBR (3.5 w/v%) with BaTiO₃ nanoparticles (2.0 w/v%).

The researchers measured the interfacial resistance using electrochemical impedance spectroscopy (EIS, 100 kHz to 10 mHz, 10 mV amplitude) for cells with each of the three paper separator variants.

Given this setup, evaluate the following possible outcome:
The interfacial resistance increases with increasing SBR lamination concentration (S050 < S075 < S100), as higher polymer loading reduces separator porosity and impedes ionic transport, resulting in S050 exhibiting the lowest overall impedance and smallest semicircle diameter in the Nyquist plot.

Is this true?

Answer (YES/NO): NO